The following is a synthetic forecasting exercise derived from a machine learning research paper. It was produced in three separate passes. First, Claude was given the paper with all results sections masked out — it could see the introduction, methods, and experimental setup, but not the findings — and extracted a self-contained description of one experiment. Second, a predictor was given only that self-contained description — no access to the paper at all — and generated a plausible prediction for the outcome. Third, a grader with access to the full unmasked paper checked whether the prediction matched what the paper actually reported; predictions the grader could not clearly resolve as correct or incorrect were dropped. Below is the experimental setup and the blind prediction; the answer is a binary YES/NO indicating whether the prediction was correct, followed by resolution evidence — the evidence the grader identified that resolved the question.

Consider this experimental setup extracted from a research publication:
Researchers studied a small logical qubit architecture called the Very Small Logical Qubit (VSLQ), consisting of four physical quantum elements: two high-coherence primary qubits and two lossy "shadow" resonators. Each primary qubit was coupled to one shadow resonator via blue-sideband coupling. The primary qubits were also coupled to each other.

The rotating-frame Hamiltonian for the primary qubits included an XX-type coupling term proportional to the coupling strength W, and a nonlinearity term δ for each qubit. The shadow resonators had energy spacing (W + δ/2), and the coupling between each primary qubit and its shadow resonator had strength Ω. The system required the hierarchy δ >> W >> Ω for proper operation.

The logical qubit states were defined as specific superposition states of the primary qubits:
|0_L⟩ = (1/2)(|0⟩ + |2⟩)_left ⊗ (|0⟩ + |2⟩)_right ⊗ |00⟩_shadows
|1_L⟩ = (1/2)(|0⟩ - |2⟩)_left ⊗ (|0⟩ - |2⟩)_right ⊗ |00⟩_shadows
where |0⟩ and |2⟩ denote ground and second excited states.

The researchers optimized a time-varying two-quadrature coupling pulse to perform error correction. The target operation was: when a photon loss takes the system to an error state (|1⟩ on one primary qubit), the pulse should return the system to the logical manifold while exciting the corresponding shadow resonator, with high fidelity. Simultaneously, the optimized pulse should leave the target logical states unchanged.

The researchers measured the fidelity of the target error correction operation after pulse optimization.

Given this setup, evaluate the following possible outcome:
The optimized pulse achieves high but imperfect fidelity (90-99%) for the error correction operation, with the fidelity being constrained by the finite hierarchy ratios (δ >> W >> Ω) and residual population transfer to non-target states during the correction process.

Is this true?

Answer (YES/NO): NO